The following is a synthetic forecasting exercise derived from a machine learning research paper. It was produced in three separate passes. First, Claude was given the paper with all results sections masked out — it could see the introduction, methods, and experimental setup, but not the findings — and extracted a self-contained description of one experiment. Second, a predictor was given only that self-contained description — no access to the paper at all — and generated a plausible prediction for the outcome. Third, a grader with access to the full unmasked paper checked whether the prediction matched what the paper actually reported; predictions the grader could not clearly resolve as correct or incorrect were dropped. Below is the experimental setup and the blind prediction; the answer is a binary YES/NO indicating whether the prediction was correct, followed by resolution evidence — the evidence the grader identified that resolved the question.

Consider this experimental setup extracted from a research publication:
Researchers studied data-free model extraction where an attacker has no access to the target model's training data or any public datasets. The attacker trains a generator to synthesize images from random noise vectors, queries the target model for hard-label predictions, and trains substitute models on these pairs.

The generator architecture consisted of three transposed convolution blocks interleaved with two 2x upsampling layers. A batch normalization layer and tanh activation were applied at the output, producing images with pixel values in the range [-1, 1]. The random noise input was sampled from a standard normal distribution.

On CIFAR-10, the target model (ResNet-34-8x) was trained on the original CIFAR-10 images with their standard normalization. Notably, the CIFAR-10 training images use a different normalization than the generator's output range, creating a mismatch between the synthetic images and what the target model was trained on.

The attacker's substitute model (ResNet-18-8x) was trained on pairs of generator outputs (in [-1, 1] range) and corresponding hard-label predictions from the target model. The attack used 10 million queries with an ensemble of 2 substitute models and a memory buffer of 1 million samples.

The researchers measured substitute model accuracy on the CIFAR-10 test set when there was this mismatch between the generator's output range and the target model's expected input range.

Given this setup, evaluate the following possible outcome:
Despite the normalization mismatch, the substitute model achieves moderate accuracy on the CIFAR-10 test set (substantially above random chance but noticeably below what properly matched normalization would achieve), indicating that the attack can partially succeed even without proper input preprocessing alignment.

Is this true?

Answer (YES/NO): NO